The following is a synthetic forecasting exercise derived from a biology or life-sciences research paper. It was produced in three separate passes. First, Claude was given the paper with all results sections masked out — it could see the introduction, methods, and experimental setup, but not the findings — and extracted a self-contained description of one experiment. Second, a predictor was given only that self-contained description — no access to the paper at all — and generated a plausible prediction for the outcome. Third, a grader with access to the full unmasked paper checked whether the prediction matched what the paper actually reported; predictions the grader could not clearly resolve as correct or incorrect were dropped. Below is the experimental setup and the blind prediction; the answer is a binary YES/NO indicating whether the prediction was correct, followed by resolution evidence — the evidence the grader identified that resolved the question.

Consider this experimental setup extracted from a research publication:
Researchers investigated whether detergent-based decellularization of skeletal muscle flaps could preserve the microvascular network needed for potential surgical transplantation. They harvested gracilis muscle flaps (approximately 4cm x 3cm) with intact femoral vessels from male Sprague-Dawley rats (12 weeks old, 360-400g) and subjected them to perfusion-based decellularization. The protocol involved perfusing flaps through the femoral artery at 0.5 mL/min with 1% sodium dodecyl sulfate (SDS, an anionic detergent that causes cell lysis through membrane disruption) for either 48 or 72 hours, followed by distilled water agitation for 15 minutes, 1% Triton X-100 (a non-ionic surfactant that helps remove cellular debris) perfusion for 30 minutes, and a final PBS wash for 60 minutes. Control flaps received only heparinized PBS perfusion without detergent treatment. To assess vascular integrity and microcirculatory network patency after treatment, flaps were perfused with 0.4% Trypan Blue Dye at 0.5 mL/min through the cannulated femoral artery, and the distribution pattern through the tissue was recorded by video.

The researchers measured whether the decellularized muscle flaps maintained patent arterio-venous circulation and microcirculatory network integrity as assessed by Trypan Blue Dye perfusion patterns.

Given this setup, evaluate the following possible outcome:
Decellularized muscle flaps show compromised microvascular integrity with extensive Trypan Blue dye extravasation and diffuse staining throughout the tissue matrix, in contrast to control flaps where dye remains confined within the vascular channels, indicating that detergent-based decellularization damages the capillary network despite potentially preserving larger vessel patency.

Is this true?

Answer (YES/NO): NO